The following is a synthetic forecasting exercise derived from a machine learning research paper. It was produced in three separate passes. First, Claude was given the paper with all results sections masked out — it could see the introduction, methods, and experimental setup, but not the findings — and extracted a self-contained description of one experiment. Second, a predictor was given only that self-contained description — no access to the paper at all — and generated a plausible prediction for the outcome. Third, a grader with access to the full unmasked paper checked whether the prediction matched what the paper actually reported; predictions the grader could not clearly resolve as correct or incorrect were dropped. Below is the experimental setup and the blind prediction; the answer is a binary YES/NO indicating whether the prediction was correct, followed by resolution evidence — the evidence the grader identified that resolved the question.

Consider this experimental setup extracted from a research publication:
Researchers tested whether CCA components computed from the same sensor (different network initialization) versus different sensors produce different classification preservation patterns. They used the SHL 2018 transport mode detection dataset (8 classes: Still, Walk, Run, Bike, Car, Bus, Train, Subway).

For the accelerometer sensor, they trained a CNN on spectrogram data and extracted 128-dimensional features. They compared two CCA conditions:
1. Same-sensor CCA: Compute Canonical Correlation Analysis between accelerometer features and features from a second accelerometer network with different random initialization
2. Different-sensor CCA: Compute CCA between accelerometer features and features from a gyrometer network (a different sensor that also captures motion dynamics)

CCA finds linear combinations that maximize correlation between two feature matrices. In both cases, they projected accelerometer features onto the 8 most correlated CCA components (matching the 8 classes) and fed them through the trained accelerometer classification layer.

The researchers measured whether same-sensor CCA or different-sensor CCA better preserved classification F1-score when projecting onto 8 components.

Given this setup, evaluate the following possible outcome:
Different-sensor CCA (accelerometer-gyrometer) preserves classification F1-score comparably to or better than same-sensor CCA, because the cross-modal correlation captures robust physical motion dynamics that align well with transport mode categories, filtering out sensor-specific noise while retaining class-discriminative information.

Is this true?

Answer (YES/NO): NO